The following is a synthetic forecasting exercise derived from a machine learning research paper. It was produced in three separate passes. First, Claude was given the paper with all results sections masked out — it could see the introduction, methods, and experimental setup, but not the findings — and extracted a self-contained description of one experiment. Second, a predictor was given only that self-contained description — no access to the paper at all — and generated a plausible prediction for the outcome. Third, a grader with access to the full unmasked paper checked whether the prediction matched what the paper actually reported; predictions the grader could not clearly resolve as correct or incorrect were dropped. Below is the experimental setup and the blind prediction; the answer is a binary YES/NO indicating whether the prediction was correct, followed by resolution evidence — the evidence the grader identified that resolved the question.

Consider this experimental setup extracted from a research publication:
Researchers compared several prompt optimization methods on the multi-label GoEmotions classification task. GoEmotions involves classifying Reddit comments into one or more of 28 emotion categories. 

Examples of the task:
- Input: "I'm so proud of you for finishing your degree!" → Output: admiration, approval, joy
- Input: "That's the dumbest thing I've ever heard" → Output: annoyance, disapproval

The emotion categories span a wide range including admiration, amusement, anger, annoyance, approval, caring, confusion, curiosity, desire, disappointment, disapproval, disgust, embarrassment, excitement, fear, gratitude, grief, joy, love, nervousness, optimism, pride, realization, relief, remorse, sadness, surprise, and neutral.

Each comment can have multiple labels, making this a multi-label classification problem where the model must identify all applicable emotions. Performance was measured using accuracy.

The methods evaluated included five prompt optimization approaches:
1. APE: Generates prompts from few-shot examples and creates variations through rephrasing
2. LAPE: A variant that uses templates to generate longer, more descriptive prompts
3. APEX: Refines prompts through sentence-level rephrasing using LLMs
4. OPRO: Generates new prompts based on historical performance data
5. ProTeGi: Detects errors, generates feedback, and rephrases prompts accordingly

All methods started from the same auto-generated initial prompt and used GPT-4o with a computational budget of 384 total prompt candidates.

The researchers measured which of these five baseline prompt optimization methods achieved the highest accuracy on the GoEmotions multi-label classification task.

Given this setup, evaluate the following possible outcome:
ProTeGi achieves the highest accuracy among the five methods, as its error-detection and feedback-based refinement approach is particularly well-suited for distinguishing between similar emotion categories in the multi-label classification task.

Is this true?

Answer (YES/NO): NO